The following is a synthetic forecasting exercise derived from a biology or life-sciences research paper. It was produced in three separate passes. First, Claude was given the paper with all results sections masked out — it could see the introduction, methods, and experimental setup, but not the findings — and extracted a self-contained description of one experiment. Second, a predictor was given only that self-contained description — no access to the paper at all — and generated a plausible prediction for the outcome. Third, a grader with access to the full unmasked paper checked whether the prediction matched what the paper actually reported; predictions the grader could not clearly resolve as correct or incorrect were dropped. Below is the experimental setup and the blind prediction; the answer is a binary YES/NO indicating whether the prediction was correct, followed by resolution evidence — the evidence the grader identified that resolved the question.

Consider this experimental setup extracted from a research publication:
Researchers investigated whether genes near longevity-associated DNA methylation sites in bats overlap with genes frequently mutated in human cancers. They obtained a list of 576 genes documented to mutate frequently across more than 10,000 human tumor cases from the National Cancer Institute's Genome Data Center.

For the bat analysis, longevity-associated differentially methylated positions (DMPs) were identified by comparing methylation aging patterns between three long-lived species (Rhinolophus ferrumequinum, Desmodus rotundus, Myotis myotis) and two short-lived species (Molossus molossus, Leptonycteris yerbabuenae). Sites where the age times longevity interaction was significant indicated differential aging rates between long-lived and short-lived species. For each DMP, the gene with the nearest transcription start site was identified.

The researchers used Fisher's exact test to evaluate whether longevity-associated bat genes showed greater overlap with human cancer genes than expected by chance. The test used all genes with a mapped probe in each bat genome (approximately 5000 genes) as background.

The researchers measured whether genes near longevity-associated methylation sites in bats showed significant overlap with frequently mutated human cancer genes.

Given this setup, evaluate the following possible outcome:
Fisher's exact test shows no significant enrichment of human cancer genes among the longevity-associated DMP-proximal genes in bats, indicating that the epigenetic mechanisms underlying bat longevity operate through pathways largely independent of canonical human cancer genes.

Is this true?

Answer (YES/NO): NO